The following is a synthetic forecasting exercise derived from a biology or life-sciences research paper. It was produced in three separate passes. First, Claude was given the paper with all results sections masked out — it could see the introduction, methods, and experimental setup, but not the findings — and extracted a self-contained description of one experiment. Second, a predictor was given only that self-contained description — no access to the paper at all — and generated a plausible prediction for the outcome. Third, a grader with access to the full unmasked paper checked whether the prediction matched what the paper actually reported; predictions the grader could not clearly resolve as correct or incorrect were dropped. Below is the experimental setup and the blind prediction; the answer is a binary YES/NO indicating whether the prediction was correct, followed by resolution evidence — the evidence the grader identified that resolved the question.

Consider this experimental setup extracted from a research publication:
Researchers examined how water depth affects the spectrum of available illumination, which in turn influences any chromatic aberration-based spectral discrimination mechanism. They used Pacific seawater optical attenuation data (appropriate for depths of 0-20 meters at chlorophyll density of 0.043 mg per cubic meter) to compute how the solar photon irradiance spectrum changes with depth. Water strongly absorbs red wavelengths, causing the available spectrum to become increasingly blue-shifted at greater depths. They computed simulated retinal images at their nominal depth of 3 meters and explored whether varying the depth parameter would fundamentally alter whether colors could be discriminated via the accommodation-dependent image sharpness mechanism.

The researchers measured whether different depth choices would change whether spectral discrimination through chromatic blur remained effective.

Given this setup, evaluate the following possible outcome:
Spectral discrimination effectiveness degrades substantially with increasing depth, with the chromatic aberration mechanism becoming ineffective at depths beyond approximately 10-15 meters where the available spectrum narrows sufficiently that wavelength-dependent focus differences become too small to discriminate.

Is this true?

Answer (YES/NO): NO